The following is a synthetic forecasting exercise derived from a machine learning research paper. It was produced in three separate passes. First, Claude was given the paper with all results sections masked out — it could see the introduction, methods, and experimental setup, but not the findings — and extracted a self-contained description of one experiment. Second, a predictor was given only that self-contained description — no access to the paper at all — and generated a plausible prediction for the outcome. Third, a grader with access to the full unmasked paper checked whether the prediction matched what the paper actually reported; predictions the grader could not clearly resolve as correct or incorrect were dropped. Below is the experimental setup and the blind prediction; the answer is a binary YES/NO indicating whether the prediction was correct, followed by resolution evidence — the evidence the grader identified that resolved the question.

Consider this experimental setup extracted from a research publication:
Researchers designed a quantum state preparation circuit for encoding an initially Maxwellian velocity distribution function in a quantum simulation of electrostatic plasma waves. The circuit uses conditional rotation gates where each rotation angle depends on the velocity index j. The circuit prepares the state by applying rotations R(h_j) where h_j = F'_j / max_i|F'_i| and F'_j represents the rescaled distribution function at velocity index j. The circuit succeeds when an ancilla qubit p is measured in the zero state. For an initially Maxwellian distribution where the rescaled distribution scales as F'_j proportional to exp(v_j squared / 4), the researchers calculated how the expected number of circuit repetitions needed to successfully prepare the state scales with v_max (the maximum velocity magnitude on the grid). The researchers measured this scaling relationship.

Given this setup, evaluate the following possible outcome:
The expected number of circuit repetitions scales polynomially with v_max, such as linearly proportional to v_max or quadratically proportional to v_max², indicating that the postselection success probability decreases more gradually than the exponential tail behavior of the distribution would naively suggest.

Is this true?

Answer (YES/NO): YES